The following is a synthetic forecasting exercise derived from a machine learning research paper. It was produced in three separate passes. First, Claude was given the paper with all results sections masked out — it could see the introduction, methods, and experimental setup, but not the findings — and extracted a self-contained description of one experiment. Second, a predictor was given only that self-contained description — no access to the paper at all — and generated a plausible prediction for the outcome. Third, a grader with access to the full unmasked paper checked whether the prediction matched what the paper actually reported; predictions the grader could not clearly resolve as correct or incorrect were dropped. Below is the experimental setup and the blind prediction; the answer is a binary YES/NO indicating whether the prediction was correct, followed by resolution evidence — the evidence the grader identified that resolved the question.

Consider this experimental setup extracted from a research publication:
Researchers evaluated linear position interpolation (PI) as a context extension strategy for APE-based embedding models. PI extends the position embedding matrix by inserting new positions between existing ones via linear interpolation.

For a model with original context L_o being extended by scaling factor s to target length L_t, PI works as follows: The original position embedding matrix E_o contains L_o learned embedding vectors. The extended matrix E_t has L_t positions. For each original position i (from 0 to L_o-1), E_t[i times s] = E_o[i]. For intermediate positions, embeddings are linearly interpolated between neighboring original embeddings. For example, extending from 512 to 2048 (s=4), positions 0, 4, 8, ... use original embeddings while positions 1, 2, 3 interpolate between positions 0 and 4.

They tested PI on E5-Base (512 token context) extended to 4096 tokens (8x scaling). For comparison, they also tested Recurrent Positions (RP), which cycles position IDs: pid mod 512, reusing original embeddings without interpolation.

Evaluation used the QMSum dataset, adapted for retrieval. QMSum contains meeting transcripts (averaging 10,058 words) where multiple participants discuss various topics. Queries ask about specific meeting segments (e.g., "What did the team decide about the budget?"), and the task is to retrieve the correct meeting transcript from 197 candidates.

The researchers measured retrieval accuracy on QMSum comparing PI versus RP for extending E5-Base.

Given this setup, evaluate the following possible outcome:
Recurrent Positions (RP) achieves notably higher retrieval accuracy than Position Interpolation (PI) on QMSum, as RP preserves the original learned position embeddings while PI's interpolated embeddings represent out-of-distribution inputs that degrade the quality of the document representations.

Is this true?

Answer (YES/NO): NO